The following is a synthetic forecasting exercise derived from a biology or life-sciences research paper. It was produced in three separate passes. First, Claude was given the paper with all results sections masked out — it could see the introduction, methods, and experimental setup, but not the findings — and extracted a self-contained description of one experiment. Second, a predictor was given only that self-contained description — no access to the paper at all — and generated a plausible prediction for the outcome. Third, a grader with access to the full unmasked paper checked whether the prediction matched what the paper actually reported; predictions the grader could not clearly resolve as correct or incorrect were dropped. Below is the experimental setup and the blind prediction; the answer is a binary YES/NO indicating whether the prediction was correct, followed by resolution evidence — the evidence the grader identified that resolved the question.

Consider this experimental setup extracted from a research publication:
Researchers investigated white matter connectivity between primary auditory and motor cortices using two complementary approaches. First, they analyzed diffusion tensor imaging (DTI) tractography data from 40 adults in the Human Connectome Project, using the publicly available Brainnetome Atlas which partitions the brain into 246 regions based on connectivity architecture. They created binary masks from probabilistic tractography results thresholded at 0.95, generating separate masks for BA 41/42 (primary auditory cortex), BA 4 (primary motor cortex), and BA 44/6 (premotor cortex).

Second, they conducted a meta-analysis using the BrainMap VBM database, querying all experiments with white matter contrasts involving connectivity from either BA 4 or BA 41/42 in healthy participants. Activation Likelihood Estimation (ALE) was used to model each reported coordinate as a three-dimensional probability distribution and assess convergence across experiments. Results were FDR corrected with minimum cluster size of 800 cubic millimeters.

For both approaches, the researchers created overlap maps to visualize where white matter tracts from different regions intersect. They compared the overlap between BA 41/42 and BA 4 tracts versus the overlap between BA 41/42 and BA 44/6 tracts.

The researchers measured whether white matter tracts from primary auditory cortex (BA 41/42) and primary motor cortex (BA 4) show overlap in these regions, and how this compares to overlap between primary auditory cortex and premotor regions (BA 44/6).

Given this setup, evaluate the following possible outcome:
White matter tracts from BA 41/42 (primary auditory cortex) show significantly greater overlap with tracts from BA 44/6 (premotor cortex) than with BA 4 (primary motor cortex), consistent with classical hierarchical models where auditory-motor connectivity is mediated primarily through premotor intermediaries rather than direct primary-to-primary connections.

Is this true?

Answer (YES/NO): NO